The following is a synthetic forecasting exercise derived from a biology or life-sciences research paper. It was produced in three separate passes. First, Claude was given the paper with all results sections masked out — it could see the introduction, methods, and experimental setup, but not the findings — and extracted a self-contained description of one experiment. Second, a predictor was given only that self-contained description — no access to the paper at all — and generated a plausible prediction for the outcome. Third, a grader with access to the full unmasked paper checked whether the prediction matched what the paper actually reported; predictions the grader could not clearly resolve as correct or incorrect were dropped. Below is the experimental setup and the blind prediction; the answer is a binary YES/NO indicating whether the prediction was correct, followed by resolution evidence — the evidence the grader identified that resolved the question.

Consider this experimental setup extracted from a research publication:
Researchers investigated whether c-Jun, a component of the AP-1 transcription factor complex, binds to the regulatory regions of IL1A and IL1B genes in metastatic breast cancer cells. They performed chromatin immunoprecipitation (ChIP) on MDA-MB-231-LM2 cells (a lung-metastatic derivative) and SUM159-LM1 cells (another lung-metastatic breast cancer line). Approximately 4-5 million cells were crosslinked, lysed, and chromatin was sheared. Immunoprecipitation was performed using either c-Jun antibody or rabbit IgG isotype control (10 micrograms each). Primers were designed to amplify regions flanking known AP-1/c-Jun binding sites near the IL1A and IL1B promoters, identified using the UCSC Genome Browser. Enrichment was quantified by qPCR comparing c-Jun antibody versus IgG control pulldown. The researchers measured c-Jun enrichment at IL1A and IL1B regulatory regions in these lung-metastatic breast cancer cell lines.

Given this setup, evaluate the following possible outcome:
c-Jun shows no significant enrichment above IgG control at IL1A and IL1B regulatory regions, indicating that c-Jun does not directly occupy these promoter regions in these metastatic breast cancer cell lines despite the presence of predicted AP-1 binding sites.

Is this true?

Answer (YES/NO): NO